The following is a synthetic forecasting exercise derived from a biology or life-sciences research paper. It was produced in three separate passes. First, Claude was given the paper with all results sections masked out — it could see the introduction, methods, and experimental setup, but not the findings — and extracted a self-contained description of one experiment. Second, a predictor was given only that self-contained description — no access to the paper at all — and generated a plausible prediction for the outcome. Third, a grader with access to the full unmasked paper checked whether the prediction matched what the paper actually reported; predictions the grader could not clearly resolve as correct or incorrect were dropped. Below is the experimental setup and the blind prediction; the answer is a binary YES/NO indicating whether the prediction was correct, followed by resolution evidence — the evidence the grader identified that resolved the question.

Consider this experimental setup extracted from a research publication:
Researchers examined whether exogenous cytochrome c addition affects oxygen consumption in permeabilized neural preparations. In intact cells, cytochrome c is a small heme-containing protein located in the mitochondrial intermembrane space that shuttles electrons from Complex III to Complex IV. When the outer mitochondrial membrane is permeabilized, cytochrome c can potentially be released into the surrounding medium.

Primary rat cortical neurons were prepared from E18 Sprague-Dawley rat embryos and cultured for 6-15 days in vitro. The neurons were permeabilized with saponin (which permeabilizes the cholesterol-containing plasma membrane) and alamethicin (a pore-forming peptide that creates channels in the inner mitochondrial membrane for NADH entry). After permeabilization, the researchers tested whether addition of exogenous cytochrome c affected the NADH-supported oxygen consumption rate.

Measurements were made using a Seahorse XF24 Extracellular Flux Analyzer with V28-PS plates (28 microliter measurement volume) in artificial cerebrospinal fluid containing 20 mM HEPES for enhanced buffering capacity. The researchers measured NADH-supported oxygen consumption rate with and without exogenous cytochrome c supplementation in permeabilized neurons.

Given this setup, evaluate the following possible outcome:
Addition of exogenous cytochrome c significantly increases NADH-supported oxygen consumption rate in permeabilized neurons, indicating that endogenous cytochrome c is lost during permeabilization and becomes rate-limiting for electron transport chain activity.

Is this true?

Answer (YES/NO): YES